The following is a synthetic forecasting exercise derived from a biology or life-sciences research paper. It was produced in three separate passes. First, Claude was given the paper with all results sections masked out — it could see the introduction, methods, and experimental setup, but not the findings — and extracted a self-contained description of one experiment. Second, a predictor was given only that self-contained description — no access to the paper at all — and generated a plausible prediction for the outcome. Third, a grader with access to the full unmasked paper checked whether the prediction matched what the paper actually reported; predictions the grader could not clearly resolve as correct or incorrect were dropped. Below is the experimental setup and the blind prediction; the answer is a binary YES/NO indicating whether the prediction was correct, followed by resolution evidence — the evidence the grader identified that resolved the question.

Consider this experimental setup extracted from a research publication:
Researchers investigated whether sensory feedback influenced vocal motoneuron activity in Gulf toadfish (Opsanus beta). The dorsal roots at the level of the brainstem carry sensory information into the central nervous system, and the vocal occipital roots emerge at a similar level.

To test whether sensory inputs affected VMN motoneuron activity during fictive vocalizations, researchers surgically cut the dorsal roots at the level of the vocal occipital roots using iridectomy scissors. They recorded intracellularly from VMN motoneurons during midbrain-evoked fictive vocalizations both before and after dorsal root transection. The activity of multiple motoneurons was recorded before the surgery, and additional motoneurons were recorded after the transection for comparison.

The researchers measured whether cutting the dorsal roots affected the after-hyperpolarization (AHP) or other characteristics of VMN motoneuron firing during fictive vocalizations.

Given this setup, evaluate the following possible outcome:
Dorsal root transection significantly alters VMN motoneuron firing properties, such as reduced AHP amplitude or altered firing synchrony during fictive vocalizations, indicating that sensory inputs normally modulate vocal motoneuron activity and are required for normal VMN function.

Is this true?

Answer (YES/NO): NO